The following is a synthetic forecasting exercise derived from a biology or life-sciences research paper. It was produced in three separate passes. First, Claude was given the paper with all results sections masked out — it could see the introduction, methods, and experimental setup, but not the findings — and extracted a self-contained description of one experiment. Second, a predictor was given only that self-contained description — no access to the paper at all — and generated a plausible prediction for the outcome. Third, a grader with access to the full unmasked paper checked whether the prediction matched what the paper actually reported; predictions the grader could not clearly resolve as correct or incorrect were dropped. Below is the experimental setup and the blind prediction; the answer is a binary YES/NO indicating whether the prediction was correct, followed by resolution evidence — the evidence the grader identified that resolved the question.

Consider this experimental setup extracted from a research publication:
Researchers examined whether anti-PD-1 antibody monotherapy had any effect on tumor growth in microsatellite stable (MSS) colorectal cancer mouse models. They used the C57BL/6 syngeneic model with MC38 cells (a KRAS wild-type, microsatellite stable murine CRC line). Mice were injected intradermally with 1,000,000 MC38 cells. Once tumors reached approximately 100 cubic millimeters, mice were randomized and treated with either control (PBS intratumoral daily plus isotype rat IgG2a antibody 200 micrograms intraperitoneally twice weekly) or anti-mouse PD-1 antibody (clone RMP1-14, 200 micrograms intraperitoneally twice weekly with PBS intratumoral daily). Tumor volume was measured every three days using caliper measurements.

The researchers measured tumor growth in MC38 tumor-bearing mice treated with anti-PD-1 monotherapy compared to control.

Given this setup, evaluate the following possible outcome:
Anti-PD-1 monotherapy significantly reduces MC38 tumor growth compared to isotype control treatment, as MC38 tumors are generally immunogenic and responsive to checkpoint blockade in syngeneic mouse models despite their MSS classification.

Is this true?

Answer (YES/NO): NO